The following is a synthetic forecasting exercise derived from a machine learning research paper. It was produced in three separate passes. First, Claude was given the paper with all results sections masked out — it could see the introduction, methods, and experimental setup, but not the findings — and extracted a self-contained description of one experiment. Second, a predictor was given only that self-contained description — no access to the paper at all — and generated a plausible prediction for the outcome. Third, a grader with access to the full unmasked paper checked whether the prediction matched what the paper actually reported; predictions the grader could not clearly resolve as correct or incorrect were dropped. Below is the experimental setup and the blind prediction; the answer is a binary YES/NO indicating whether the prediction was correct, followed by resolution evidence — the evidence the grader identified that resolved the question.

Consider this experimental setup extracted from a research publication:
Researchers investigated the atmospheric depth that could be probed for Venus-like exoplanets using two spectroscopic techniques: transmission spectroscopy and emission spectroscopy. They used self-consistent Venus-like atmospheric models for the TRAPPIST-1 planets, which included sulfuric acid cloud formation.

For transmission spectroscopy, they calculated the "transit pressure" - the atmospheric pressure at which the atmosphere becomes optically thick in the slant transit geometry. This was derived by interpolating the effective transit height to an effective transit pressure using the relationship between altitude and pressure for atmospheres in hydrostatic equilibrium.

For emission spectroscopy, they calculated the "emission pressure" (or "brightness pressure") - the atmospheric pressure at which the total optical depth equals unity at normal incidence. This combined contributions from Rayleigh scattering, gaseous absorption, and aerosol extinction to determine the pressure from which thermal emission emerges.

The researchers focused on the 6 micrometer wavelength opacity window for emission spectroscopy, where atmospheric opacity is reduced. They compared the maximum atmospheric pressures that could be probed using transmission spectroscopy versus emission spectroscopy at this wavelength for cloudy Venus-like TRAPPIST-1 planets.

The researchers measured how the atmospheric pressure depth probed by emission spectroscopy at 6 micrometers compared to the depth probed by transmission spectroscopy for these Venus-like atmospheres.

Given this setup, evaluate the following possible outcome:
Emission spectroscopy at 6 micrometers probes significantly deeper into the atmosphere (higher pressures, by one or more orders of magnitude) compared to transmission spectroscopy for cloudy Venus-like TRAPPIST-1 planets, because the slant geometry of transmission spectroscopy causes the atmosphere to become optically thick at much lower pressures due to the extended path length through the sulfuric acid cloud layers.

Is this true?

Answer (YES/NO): YES